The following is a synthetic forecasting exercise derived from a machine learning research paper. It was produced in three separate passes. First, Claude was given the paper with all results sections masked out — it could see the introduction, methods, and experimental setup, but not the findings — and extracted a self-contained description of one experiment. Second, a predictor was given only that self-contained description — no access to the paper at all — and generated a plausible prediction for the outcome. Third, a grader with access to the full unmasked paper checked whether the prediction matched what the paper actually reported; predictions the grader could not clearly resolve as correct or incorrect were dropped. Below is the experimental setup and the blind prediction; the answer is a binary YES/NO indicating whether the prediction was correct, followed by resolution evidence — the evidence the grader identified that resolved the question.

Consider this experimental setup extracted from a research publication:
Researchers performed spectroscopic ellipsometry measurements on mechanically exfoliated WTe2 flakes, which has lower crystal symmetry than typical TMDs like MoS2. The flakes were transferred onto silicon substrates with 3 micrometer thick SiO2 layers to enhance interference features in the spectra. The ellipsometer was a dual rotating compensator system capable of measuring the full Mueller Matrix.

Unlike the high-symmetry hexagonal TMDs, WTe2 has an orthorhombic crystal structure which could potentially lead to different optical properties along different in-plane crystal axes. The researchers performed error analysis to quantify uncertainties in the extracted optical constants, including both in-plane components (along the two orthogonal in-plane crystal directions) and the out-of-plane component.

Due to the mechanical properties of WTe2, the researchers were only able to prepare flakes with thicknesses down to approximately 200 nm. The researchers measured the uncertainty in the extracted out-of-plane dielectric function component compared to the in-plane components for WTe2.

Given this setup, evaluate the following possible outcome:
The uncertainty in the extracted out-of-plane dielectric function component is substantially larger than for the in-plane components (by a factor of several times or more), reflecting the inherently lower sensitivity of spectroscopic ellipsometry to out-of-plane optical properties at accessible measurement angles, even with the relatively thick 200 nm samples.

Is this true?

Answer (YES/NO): YES